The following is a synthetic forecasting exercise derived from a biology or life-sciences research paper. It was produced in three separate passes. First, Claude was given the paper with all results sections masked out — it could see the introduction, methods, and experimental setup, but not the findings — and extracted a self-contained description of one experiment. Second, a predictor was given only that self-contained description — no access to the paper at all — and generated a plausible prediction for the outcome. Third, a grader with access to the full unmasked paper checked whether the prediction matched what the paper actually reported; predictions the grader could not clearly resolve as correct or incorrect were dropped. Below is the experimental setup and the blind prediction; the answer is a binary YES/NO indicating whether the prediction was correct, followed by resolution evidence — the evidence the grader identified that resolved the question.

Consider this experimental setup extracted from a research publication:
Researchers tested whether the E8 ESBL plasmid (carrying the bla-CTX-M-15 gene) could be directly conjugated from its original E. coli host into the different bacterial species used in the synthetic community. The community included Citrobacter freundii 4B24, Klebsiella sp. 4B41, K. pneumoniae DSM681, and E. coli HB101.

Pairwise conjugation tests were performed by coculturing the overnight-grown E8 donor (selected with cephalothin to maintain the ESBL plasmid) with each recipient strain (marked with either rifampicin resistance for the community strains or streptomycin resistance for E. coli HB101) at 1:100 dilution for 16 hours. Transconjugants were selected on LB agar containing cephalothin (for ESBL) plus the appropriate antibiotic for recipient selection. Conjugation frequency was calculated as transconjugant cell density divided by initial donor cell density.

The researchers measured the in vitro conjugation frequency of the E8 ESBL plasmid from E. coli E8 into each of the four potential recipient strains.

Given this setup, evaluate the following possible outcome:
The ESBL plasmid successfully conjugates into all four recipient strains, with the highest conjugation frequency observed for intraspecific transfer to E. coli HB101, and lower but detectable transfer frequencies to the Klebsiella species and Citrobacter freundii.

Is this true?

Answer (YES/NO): NO